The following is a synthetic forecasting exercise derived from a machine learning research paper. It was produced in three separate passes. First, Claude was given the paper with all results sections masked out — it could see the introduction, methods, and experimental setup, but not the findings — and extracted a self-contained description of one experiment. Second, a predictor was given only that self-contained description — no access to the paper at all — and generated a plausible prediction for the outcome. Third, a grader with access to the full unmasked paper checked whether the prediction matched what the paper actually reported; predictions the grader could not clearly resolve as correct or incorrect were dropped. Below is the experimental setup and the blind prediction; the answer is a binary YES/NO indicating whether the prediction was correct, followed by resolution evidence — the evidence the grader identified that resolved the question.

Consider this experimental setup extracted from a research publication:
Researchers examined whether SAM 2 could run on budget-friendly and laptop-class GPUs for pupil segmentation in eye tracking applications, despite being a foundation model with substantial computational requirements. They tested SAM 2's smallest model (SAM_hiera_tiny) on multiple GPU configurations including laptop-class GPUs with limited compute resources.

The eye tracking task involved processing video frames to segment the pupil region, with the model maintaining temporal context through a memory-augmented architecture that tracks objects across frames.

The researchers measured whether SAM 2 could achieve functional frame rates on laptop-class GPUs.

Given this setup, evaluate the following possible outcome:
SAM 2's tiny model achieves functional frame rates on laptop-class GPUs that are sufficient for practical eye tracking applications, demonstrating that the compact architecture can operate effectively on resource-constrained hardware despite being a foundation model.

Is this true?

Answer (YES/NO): NO